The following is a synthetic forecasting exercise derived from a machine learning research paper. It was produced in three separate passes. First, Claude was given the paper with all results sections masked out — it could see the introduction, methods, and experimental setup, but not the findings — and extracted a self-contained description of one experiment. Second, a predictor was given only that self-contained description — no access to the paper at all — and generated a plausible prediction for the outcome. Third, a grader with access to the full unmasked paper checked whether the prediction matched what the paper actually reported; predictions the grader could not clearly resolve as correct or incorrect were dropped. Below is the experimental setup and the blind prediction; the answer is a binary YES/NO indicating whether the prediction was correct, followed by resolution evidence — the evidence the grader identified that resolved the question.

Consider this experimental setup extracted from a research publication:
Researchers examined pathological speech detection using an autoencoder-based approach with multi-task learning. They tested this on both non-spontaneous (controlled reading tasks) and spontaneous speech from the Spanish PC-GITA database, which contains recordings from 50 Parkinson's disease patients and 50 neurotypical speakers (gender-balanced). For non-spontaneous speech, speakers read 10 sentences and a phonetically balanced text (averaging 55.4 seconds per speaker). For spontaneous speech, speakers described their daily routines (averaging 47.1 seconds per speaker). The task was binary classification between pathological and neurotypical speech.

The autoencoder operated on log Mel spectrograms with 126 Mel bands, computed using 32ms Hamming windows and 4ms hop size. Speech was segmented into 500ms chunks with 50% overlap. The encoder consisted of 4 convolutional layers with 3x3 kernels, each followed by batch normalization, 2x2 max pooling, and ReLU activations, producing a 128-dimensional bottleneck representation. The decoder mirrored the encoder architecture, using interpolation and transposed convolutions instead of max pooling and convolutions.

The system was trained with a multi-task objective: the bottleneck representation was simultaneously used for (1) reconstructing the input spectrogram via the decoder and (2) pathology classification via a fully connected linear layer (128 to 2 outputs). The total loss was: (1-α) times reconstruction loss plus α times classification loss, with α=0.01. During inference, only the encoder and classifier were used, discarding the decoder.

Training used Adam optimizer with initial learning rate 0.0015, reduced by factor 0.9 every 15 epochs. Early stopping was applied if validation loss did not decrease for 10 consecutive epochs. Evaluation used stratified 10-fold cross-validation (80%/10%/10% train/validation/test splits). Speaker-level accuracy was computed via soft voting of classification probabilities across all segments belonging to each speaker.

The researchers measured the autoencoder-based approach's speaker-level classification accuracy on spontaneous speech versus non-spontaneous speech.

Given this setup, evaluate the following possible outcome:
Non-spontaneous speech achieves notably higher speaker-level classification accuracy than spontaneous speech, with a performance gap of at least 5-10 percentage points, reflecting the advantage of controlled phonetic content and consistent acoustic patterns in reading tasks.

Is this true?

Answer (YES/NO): NO